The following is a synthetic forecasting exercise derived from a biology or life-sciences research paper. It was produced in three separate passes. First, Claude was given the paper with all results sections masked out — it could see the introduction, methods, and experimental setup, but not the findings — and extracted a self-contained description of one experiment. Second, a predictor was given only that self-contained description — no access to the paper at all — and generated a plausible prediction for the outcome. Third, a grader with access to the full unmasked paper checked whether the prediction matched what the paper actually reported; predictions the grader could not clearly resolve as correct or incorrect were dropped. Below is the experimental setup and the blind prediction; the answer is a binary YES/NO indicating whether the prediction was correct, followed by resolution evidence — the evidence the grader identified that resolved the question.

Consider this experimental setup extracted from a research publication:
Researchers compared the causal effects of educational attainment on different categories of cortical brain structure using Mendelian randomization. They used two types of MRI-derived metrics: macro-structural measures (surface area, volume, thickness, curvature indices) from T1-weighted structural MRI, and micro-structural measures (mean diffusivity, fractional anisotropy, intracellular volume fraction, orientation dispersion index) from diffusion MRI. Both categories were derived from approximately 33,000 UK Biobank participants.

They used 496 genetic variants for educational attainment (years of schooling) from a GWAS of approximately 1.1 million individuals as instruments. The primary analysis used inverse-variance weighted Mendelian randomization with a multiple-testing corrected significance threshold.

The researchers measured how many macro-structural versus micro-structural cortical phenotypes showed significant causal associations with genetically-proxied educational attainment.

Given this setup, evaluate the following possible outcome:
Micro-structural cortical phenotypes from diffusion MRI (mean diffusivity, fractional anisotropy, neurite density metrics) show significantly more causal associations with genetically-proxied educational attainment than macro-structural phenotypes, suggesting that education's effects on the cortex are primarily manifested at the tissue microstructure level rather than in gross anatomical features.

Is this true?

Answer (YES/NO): NO